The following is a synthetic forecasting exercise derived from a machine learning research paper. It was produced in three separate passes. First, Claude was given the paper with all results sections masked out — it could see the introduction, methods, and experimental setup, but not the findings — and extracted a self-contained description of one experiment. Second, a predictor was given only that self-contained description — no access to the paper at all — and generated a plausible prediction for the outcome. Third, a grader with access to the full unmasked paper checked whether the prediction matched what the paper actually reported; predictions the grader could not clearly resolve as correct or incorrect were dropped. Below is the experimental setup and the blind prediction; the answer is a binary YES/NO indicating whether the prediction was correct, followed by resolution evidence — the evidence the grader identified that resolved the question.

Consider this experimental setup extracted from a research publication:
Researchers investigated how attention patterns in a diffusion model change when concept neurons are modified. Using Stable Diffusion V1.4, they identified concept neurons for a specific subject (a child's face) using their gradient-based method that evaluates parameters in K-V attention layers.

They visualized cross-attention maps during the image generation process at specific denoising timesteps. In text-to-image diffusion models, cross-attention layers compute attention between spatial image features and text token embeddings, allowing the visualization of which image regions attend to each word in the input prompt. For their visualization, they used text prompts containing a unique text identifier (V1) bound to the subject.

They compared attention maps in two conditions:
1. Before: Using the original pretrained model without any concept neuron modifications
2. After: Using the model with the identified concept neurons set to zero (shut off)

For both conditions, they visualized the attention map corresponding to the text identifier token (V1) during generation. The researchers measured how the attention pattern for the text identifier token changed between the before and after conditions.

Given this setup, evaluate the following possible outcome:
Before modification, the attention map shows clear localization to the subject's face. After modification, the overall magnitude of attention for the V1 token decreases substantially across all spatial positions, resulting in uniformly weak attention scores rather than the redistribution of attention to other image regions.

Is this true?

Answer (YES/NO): NO